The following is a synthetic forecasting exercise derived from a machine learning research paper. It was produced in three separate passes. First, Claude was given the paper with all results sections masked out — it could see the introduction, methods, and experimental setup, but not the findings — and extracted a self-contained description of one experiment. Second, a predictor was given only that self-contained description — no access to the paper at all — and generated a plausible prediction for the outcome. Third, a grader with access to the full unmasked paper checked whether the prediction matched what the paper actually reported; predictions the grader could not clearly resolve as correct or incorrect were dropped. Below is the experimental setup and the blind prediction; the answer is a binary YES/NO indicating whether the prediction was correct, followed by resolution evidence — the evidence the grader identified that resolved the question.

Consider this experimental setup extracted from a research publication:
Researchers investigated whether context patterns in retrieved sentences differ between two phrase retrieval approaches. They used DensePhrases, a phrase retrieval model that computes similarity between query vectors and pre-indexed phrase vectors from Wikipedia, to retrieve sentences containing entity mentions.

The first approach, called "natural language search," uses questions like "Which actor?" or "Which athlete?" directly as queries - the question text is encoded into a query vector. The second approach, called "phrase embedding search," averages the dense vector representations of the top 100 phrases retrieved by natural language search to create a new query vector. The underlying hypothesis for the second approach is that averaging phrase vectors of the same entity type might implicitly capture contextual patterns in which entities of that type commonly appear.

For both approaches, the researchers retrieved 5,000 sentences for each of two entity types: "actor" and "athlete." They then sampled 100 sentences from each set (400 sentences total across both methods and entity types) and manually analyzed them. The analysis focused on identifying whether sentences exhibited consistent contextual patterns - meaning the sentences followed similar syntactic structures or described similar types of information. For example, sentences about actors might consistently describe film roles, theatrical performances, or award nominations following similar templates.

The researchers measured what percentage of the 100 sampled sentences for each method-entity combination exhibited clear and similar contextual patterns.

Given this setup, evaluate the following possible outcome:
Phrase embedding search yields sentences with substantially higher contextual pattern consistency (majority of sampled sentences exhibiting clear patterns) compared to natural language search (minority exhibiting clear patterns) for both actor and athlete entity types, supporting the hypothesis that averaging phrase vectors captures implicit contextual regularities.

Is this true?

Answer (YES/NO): YES